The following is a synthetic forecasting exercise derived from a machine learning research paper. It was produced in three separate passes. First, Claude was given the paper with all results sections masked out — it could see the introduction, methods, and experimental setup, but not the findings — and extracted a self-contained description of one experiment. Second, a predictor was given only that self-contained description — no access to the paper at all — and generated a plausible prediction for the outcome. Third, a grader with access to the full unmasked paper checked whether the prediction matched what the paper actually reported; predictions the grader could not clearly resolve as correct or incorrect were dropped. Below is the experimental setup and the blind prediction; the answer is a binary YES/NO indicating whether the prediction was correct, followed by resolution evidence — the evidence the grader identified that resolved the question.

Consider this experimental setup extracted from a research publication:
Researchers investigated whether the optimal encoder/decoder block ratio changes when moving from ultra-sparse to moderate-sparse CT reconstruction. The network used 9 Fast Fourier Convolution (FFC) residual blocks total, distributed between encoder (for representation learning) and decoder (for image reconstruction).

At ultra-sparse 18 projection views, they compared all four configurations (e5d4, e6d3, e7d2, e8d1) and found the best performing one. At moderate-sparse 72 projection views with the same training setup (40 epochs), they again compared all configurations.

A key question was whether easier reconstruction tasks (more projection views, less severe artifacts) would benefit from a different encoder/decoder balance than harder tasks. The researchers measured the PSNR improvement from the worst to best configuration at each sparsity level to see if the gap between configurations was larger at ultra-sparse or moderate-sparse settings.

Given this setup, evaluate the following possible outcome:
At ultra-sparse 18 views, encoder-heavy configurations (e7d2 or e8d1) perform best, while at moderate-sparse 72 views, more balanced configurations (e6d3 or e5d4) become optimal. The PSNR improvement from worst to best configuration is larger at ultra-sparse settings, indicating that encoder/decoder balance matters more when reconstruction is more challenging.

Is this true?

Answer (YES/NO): NO